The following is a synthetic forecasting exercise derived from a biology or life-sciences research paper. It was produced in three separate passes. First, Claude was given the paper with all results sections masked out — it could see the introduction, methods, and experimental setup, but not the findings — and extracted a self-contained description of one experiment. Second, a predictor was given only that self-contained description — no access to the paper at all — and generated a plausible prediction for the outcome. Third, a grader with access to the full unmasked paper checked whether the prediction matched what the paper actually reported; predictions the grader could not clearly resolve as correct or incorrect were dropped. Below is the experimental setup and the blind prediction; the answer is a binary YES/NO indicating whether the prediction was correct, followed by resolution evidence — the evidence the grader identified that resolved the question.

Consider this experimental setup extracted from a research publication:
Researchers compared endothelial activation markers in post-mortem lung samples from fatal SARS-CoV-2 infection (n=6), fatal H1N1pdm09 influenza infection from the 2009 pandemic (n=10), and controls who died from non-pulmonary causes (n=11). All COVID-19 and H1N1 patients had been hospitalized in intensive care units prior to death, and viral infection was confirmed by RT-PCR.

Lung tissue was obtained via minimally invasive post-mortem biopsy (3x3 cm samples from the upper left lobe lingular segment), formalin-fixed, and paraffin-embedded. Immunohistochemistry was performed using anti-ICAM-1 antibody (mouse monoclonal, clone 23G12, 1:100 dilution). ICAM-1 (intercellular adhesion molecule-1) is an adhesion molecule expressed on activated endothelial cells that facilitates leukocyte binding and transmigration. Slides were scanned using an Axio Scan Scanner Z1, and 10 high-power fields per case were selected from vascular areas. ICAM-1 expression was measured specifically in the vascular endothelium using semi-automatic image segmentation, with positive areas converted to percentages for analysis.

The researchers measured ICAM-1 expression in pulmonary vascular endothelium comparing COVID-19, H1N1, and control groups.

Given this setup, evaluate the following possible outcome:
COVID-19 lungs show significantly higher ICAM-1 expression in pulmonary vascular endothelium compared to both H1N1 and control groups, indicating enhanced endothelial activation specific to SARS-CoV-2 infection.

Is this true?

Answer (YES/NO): YES